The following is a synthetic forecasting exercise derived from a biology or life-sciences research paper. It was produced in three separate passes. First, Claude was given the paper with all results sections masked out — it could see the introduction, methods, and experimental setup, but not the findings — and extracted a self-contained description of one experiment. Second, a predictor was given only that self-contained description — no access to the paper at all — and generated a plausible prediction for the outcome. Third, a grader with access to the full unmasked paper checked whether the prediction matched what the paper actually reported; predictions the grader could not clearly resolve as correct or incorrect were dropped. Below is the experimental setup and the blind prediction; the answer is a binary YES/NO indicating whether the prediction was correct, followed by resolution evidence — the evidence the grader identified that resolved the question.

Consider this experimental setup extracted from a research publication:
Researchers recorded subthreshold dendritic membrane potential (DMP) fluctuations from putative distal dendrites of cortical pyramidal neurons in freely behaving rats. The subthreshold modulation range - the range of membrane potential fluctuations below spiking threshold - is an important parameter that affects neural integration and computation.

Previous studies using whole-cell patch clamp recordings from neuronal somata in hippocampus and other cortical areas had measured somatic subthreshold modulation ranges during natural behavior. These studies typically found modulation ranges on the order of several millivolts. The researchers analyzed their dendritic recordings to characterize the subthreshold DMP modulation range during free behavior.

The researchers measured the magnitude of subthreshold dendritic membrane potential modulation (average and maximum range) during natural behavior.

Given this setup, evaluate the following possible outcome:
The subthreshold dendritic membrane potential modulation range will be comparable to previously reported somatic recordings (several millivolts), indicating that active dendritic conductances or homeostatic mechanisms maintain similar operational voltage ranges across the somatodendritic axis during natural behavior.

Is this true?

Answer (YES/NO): NO